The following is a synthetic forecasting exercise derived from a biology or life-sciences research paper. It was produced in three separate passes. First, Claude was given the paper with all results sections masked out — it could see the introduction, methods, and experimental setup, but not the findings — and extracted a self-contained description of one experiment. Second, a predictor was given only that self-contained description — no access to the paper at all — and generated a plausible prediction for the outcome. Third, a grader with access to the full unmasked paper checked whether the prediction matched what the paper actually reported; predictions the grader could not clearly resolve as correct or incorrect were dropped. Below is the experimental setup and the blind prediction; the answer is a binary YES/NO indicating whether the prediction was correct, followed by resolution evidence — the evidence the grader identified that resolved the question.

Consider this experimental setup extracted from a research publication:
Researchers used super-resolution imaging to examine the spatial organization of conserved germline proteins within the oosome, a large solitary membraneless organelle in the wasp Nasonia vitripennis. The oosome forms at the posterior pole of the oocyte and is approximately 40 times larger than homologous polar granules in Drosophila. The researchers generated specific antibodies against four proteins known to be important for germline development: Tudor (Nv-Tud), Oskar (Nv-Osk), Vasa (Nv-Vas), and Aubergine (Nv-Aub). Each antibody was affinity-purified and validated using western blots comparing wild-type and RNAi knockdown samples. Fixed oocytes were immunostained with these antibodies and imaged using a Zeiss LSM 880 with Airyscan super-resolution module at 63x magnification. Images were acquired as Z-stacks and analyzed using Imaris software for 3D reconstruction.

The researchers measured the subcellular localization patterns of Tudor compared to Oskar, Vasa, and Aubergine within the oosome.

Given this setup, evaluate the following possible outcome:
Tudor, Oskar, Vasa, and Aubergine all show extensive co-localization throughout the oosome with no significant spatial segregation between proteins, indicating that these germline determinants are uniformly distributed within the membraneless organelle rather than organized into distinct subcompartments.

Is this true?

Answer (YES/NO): NO